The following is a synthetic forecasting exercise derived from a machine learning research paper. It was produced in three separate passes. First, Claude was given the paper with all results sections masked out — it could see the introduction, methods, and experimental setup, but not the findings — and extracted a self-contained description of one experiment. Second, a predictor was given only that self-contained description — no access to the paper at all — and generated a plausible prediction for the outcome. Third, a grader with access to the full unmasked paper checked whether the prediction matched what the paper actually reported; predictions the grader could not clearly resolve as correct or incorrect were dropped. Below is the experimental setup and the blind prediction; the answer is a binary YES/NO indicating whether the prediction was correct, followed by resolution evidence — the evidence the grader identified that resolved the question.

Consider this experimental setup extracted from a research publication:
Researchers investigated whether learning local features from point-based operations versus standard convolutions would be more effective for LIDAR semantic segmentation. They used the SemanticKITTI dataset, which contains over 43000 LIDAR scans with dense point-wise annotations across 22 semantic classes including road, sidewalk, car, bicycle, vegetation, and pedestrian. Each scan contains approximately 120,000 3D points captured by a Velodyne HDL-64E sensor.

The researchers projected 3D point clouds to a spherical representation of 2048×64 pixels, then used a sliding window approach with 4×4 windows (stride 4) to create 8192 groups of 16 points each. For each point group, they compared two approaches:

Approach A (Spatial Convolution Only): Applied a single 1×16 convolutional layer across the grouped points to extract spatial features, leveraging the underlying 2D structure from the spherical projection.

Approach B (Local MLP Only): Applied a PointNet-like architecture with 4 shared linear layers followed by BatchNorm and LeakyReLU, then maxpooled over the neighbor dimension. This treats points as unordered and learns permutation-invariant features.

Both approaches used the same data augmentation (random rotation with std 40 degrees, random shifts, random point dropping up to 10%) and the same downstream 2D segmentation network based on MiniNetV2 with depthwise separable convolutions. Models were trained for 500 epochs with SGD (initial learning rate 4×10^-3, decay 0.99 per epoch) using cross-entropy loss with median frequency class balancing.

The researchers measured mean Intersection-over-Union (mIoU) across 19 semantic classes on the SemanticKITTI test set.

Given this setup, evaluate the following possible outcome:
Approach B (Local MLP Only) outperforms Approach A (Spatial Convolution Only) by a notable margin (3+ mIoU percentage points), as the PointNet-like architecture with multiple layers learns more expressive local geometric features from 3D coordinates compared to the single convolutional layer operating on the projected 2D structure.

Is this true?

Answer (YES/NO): NO